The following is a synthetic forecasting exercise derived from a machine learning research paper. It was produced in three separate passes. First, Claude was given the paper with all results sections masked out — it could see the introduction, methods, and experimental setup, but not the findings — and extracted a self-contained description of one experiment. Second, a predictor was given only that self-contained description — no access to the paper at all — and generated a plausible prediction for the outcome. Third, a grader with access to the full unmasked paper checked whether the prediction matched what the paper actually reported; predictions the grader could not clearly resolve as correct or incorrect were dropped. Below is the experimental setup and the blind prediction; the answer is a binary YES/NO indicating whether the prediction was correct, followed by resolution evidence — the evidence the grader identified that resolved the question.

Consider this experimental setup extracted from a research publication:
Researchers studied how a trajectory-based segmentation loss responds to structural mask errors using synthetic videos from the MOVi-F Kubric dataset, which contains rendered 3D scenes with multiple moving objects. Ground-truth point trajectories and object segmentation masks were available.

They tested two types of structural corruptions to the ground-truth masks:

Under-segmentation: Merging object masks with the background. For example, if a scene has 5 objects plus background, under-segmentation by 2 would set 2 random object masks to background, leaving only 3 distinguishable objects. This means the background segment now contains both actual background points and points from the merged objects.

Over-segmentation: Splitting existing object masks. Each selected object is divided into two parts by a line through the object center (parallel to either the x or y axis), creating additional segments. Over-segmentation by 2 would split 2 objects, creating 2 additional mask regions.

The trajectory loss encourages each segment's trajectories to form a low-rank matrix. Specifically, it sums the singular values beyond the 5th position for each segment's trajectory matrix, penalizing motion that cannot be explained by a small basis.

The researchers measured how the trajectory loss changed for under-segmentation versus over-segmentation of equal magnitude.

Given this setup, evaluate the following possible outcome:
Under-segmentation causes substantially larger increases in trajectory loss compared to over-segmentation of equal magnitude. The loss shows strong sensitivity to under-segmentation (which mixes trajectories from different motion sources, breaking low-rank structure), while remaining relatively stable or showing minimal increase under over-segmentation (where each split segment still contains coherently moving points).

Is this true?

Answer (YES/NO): YES